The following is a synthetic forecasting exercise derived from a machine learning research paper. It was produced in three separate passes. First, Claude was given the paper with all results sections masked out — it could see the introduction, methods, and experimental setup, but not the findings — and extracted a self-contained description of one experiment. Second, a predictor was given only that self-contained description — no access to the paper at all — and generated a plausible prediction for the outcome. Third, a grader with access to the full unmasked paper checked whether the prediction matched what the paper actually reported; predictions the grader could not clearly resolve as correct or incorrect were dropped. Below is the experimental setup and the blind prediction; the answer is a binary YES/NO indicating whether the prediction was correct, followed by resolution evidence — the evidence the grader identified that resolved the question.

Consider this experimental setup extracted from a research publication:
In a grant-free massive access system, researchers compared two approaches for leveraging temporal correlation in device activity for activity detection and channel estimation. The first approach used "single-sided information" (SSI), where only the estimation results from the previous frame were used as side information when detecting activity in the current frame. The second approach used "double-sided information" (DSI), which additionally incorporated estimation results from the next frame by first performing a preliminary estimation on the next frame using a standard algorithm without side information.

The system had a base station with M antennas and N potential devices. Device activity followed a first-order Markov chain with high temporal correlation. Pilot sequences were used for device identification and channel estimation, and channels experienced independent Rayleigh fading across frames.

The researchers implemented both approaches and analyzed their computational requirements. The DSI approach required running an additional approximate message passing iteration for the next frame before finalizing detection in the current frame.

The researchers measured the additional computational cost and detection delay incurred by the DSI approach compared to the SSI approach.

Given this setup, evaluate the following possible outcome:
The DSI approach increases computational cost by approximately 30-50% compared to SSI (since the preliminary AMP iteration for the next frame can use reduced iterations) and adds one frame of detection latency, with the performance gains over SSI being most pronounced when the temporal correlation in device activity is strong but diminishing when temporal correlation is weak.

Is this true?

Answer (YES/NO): NO